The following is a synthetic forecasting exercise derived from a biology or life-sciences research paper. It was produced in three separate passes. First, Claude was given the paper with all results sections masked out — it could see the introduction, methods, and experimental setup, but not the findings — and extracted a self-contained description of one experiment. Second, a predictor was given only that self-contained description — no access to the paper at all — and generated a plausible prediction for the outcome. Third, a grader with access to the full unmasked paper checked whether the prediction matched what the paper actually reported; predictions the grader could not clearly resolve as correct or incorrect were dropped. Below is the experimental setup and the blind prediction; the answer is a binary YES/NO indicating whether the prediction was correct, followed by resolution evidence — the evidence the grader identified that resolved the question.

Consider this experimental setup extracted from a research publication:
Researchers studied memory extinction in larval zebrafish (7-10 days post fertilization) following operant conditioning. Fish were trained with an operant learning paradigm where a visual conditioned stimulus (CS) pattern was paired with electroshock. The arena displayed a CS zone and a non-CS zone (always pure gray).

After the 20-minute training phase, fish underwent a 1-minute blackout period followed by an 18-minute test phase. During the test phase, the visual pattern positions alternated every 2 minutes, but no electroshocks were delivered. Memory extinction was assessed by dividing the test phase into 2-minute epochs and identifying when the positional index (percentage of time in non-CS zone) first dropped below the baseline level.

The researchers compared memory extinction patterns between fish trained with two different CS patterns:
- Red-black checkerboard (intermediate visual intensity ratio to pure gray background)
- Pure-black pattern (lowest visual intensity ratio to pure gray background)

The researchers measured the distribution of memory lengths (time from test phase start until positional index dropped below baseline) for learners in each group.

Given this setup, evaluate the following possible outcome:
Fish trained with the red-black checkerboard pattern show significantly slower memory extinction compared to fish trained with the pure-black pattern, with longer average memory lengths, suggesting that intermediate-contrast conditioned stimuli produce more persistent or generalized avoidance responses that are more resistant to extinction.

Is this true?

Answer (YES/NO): NO